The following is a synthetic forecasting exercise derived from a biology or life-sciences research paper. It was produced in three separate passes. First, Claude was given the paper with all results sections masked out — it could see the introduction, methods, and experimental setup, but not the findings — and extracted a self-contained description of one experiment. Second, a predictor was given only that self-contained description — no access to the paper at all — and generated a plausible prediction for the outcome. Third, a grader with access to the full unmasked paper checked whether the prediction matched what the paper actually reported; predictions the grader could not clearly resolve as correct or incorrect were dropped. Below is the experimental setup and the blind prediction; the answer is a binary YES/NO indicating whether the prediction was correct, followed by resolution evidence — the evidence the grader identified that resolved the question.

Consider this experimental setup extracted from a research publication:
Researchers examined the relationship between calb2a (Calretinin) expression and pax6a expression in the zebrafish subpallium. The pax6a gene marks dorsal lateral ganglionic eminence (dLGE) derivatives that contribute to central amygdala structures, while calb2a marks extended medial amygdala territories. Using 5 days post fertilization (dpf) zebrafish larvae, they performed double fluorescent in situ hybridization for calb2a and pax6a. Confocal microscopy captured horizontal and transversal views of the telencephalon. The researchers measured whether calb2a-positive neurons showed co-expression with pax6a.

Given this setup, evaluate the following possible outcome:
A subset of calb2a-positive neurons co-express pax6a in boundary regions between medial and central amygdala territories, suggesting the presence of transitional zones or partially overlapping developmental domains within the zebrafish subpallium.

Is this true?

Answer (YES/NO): NO